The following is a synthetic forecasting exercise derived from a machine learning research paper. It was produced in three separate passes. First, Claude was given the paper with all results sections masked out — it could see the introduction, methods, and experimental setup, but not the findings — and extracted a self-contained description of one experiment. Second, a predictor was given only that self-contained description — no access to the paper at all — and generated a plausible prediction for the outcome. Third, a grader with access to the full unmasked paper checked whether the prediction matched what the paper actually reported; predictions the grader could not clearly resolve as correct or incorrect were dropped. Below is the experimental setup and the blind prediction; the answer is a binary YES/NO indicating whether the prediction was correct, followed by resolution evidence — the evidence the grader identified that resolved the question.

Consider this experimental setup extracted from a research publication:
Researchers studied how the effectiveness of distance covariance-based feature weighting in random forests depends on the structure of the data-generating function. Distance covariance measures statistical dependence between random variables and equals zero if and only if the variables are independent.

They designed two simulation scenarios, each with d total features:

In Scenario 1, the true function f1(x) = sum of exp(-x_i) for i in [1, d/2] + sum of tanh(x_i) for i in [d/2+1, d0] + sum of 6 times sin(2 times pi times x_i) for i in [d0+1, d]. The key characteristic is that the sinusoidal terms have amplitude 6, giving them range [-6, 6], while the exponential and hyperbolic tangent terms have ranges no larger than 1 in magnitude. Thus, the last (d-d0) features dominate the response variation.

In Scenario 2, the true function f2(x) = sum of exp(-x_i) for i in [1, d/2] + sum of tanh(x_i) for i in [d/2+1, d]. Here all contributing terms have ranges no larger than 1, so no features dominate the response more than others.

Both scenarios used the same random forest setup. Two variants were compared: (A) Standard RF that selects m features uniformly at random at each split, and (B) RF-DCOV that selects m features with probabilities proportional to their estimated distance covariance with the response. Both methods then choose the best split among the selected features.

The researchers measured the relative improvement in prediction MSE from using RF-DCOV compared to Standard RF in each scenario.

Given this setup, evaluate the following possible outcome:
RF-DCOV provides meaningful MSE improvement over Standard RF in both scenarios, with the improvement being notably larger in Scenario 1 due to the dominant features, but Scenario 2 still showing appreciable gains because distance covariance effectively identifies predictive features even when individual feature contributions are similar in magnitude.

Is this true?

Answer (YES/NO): NO